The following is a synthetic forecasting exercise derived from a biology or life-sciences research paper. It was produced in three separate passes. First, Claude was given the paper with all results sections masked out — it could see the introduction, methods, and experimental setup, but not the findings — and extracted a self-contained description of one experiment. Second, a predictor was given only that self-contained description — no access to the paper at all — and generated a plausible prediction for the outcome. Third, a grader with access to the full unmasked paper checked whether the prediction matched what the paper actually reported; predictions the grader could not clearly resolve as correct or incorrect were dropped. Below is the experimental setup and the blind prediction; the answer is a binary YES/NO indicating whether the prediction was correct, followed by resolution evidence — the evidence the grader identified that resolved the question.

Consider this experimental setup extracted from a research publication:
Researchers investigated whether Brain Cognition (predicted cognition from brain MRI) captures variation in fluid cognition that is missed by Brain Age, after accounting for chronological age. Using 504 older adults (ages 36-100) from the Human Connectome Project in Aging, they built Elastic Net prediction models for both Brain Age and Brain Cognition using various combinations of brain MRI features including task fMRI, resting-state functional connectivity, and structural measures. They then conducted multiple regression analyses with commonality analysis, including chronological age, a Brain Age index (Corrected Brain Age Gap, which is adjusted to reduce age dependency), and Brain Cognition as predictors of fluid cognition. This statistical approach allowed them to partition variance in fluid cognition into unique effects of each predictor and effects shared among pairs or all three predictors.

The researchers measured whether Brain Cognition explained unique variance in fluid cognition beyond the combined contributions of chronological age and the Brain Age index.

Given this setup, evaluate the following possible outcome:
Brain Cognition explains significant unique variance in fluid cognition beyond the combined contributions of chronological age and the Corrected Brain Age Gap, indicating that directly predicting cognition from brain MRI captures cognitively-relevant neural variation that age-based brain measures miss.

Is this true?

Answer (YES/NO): YES